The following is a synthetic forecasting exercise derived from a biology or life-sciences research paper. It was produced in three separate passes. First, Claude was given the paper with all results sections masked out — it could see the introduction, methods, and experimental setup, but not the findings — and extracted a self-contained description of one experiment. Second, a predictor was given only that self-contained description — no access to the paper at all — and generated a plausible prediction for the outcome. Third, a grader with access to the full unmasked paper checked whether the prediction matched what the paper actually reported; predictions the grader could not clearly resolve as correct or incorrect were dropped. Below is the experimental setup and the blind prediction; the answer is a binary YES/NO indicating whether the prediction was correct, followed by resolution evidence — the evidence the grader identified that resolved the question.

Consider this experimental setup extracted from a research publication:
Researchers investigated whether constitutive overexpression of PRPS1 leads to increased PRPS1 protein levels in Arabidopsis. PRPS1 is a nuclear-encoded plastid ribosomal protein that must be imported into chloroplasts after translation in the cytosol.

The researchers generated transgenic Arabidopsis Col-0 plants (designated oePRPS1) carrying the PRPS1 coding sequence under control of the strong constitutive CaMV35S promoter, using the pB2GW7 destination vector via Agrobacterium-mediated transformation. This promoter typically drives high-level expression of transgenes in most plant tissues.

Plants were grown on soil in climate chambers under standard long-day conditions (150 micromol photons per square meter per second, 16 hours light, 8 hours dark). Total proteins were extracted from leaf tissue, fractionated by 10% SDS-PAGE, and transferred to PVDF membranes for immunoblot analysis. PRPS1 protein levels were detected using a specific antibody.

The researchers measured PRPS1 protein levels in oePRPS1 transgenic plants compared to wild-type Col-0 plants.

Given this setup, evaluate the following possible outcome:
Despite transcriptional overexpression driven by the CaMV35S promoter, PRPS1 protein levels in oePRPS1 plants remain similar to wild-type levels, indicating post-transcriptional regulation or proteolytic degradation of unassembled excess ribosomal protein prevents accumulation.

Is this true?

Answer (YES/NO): NO